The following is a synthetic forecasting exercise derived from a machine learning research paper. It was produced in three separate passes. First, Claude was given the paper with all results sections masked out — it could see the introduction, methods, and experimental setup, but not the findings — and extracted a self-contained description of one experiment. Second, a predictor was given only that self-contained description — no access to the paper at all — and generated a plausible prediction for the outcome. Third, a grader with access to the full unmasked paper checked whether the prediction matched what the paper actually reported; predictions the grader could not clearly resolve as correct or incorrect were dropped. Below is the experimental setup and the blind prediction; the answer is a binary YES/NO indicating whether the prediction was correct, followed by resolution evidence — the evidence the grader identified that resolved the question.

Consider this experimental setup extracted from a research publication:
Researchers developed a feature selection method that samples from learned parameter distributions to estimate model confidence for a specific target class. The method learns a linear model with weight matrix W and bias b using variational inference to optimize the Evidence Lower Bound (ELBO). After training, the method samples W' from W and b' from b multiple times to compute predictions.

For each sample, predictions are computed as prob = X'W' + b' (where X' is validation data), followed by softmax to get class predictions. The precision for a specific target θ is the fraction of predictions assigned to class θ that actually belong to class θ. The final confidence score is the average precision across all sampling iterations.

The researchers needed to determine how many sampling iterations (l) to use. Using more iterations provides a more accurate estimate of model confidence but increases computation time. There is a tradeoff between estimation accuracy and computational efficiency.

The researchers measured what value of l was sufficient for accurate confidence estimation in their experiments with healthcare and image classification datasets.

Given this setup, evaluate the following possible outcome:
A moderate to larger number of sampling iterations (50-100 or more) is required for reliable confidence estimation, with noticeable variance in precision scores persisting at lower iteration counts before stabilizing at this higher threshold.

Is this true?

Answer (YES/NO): NO